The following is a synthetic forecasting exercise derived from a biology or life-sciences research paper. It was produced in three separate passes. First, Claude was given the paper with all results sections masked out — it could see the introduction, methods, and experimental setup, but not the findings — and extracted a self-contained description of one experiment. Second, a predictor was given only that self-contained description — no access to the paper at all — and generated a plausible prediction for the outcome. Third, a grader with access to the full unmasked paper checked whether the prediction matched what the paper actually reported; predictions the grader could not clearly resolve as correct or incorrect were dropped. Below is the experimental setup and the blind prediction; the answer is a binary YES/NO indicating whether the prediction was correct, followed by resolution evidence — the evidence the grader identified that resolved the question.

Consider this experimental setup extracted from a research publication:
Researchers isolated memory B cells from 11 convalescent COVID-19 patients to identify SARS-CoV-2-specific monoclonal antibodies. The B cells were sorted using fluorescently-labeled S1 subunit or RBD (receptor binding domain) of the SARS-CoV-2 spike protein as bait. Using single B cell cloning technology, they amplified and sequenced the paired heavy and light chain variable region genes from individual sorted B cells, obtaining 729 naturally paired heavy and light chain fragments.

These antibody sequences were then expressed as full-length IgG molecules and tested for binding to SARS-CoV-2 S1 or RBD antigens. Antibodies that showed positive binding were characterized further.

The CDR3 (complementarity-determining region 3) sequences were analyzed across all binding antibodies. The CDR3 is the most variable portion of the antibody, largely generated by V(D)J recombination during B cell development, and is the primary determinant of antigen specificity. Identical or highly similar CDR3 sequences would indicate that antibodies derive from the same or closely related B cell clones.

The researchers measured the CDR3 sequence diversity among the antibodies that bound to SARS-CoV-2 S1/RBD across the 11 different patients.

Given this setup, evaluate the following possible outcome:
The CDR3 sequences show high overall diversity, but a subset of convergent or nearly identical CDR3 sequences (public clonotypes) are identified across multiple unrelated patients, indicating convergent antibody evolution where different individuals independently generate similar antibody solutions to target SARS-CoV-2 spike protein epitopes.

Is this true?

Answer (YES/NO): NO